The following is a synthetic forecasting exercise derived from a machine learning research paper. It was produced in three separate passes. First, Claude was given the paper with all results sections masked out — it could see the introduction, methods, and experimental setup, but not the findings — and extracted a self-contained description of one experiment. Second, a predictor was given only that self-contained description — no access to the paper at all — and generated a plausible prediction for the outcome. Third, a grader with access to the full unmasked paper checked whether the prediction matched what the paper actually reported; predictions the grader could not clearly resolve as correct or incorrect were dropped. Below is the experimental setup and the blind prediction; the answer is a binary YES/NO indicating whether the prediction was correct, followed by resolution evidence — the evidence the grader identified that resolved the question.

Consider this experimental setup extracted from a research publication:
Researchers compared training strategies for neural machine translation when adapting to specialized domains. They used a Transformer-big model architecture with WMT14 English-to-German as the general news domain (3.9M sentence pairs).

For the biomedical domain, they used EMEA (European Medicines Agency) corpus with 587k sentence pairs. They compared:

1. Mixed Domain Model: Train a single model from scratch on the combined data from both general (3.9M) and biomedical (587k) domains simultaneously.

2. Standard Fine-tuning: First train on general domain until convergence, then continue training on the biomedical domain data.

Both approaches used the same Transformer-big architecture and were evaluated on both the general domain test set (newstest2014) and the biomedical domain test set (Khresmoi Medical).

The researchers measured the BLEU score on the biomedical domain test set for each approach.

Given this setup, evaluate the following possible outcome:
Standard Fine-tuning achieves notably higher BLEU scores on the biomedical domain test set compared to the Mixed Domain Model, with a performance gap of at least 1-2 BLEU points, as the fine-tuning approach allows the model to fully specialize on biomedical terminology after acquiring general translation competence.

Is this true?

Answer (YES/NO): NO